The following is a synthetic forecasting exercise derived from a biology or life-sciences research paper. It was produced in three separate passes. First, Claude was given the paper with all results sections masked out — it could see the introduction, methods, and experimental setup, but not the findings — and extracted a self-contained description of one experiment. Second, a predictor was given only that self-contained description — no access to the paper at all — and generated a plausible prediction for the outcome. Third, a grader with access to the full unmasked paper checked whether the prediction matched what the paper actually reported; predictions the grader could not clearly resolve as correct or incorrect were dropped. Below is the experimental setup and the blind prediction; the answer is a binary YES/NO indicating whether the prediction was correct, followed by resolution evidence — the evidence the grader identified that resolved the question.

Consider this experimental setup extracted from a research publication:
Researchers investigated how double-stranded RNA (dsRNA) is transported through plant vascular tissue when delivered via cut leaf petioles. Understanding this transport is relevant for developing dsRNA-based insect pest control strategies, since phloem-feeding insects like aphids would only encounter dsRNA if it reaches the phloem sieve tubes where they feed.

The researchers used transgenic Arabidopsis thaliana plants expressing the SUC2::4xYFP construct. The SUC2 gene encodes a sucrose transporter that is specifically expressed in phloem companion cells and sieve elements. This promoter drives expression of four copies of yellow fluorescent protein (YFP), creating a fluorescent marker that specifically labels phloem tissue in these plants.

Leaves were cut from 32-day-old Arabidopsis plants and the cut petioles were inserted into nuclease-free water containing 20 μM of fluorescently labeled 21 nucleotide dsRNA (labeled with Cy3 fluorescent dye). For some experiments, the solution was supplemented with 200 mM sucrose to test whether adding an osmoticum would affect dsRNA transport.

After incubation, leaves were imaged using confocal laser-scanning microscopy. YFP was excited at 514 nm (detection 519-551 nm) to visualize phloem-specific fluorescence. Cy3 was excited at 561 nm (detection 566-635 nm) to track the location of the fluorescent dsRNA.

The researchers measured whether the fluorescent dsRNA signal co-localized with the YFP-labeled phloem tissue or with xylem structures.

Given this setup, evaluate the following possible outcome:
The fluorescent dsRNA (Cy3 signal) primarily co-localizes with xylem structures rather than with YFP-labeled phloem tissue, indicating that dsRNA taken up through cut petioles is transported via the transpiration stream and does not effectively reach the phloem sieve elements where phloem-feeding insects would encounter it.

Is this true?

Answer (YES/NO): YES